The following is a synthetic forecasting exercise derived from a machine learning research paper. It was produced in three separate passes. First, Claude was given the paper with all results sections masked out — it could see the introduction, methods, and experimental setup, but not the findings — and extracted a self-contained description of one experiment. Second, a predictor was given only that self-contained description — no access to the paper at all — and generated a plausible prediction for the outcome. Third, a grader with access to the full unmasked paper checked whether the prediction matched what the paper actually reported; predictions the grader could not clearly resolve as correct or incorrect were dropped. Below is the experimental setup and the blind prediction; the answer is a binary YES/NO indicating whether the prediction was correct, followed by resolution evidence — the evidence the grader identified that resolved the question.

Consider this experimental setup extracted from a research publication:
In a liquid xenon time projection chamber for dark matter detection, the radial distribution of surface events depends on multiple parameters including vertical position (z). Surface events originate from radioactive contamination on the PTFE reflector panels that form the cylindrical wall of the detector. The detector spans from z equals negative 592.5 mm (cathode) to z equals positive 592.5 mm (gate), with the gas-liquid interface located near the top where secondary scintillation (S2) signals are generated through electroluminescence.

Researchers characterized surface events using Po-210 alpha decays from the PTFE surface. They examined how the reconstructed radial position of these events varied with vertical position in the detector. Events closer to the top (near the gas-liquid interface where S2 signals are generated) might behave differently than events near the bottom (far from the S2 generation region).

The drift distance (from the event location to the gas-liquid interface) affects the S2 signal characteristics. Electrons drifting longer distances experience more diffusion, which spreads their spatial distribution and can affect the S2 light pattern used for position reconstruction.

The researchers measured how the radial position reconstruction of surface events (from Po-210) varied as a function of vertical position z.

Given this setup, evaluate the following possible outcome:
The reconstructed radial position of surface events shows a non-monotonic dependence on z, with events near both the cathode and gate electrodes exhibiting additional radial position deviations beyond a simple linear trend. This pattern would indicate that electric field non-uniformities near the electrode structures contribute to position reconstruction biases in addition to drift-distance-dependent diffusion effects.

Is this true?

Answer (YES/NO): NO